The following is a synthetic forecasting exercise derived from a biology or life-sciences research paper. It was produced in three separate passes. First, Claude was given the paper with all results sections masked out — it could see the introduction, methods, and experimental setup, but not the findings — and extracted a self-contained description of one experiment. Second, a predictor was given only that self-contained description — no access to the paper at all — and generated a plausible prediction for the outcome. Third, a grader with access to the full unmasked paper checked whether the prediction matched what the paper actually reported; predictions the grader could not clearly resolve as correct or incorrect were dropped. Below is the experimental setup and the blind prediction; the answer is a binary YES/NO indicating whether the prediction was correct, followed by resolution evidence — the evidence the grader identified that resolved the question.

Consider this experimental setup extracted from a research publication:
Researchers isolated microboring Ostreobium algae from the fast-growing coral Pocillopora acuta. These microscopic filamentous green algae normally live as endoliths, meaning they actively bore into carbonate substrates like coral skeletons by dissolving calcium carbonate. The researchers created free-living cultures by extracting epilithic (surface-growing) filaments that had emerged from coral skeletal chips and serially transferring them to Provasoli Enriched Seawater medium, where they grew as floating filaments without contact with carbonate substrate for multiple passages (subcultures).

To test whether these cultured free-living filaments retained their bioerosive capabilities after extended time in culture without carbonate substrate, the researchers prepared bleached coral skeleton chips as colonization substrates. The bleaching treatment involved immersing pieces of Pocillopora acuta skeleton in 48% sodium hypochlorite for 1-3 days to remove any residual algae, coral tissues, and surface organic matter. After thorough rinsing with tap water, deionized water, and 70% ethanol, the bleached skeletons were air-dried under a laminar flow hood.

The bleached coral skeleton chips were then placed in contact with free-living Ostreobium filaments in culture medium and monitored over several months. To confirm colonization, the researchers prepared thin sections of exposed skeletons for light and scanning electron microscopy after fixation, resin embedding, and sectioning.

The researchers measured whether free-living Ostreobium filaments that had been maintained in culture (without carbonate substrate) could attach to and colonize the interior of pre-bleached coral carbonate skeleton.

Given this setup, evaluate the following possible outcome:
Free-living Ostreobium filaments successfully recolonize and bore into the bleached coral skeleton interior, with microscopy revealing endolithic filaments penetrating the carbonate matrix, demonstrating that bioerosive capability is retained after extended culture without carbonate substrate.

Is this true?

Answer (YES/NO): YES